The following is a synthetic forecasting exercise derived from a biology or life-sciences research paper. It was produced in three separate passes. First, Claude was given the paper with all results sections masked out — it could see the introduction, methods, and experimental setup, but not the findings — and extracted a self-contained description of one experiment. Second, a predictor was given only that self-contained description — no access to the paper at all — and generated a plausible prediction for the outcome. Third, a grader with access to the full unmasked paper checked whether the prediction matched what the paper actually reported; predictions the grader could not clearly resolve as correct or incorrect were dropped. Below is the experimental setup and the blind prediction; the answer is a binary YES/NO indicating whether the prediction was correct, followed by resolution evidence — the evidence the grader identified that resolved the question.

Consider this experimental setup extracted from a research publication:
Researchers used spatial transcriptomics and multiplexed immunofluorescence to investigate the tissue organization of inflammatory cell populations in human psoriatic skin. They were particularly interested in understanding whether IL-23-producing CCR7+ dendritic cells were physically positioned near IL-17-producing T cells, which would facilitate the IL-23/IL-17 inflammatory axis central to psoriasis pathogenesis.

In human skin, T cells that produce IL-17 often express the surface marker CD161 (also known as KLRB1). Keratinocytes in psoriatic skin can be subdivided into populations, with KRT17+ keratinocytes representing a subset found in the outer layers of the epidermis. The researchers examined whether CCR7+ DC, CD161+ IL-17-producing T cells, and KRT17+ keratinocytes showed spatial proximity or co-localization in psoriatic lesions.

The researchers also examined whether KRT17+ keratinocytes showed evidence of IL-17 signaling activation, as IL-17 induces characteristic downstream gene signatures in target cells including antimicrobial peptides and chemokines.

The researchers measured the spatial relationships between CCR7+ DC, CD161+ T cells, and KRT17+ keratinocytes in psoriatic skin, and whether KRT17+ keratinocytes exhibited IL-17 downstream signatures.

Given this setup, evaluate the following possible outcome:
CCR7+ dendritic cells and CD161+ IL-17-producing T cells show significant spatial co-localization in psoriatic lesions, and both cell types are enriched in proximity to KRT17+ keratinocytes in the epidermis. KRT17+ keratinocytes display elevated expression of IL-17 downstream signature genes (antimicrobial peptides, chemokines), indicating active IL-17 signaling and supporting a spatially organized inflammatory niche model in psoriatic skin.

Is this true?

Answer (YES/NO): YES